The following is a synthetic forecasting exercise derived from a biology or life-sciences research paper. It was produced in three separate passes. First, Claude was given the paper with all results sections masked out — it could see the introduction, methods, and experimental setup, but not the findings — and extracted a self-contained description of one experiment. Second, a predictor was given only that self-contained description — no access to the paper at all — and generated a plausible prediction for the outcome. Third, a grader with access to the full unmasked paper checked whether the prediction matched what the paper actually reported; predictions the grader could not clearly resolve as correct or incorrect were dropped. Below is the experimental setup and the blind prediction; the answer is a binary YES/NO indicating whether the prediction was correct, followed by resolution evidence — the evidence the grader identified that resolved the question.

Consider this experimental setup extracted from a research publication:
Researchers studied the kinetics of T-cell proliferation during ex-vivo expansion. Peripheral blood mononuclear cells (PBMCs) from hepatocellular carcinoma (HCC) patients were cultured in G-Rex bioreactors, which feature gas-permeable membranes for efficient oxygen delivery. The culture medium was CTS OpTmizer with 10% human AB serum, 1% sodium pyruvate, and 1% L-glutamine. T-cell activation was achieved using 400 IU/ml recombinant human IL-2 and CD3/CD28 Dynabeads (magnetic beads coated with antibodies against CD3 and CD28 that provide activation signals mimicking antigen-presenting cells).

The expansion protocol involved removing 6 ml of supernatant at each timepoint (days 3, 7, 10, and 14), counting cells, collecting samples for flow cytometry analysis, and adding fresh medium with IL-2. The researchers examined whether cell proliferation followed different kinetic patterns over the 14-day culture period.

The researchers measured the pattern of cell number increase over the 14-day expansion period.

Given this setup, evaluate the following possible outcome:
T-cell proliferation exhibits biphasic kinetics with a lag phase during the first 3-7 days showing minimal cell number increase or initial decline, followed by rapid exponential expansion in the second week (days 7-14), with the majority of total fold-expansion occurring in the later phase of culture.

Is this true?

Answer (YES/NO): NO